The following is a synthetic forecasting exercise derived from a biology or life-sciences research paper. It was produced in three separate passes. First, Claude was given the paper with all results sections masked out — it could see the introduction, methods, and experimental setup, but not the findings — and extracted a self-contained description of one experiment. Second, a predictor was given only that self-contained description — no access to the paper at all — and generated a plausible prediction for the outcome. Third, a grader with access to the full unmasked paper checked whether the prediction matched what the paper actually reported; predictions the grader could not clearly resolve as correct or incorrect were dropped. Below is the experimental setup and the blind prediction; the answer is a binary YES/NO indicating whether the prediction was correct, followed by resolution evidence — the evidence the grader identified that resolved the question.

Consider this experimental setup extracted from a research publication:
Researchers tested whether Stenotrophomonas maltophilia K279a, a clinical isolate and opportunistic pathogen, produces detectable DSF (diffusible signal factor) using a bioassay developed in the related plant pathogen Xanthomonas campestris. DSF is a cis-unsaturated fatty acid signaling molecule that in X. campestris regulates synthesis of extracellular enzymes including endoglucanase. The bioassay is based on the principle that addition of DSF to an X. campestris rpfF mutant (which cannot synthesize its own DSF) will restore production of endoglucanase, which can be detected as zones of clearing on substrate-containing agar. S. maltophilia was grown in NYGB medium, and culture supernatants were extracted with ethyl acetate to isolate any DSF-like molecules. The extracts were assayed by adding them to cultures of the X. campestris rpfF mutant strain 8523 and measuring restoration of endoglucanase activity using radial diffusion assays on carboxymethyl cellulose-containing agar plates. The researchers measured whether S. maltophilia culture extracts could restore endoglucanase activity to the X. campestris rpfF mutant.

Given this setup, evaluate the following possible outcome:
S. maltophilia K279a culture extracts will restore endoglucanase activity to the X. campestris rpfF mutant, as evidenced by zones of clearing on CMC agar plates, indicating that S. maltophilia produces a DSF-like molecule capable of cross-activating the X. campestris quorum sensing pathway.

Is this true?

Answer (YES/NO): YES